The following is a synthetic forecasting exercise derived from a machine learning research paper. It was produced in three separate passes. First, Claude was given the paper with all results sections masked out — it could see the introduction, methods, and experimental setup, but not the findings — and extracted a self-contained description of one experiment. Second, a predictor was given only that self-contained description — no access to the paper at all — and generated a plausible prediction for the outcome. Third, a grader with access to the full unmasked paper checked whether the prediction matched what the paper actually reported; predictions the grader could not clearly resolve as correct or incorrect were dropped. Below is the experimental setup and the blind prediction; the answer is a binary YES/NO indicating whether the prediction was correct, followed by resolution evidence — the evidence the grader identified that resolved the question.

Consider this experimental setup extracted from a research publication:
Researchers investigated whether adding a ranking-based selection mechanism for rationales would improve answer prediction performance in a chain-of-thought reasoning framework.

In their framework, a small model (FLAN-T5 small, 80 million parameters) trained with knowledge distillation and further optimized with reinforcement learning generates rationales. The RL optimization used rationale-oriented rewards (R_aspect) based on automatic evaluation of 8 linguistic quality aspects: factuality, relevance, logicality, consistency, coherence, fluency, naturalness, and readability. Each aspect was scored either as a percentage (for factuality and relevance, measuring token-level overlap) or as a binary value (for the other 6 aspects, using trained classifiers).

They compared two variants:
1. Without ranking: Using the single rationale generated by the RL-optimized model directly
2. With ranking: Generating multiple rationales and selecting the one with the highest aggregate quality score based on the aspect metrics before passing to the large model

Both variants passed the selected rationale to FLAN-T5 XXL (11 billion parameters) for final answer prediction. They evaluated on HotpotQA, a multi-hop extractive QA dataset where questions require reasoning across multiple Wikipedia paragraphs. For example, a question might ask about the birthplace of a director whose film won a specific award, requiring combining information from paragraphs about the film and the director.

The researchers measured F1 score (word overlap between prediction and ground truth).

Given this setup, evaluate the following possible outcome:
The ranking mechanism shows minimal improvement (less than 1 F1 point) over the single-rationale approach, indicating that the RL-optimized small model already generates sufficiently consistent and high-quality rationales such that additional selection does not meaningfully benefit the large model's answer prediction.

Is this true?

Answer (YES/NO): NO